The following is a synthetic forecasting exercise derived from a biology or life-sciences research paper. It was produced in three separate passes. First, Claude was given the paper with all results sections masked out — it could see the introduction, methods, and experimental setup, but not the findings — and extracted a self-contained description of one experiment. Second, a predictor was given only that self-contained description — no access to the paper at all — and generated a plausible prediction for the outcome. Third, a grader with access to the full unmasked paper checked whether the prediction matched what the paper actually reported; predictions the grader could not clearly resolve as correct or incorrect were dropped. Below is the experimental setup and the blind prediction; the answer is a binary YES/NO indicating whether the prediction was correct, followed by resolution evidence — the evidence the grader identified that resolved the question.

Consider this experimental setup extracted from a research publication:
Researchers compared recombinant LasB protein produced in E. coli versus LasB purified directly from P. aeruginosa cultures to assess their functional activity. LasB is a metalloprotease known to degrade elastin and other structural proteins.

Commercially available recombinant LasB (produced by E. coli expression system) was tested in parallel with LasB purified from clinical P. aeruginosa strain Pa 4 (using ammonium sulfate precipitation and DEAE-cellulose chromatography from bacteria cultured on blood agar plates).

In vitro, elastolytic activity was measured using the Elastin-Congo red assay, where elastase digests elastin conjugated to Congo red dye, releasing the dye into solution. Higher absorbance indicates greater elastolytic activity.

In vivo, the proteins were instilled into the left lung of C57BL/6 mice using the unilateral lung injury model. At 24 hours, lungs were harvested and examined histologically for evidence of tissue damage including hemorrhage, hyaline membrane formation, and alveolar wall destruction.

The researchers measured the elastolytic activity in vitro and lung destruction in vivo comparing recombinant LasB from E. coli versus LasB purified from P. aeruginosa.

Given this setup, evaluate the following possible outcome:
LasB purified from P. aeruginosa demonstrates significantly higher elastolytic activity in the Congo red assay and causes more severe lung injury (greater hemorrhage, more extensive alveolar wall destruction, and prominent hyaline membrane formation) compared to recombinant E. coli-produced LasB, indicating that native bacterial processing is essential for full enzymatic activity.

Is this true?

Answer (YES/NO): YES